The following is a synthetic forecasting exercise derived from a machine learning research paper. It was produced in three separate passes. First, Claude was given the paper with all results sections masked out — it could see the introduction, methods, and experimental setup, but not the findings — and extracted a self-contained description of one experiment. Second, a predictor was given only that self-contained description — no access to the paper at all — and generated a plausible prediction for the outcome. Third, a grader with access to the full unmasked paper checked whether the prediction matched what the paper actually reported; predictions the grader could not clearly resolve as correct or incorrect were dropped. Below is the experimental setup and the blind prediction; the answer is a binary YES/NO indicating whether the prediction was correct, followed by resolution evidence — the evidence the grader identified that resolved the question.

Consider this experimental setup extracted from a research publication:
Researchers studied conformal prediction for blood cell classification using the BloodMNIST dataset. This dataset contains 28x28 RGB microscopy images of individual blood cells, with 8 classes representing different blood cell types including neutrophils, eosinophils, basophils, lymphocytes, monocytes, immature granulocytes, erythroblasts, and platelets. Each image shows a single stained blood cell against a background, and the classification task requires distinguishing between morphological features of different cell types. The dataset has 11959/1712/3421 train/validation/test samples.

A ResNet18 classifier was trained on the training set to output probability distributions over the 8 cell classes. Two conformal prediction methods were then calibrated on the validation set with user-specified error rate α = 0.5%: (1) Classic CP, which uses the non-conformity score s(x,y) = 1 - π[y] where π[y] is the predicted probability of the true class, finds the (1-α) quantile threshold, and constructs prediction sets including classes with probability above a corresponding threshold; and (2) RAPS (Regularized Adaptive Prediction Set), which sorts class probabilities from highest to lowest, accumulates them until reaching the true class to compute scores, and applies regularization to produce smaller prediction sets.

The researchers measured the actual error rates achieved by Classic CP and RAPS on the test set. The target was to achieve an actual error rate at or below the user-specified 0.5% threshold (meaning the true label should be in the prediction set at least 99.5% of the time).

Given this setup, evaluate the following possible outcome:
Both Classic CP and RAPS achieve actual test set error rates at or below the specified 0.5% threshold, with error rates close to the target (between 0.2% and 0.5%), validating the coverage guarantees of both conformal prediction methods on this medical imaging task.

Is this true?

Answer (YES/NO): NO